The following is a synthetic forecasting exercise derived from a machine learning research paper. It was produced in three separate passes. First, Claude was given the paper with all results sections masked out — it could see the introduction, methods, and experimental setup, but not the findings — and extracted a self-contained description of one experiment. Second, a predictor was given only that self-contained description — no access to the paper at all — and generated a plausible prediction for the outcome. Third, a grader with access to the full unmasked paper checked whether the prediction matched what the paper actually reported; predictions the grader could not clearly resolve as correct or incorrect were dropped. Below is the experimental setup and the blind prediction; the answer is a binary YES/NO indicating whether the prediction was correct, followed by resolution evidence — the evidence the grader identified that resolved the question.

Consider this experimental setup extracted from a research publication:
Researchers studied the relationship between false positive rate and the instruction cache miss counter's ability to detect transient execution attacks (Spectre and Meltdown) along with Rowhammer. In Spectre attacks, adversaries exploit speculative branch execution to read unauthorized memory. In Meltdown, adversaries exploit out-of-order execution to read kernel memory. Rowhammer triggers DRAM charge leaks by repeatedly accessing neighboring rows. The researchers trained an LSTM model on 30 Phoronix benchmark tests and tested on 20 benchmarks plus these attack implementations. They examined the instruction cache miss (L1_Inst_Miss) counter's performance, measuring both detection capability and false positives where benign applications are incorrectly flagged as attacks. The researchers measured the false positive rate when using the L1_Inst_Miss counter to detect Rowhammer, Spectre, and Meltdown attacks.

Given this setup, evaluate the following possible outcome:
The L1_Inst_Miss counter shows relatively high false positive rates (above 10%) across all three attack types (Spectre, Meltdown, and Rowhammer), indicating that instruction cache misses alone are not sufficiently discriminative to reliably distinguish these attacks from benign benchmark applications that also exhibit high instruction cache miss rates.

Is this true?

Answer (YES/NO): YES